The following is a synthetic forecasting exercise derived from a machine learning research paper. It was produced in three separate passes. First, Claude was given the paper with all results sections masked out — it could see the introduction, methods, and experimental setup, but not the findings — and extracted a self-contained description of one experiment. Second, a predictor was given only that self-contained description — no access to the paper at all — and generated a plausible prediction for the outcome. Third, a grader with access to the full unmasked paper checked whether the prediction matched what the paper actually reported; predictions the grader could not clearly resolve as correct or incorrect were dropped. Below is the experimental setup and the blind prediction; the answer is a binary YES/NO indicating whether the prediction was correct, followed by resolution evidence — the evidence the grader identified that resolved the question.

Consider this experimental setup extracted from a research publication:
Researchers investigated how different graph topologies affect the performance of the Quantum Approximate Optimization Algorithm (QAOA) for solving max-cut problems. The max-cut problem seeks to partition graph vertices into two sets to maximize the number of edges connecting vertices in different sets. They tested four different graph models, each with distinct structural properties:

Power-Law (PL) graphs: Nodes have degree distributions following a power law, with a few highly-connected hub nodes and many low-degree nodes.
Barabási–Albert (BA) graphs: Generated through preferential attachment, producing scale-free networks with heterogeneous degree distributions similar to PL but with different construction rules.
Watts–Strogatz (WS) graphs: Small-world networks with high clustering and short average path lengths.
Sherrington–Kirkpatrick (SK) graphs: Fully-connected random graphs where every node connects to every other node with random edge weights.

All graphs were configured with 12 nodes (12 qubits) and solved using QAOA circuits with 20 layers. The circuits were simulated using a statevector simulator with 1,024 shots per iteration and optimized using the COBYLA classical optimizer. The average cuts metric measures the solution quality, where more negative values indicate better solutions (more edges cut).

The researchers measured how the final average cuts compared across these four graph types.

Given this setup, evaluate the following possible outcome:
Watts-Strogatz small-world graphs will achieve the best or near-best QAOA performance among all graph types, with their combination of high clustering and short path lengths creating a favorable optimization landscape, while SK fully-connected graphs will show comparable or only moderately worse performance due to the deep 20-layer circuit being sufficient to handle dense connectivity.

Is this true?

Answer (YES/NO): NO